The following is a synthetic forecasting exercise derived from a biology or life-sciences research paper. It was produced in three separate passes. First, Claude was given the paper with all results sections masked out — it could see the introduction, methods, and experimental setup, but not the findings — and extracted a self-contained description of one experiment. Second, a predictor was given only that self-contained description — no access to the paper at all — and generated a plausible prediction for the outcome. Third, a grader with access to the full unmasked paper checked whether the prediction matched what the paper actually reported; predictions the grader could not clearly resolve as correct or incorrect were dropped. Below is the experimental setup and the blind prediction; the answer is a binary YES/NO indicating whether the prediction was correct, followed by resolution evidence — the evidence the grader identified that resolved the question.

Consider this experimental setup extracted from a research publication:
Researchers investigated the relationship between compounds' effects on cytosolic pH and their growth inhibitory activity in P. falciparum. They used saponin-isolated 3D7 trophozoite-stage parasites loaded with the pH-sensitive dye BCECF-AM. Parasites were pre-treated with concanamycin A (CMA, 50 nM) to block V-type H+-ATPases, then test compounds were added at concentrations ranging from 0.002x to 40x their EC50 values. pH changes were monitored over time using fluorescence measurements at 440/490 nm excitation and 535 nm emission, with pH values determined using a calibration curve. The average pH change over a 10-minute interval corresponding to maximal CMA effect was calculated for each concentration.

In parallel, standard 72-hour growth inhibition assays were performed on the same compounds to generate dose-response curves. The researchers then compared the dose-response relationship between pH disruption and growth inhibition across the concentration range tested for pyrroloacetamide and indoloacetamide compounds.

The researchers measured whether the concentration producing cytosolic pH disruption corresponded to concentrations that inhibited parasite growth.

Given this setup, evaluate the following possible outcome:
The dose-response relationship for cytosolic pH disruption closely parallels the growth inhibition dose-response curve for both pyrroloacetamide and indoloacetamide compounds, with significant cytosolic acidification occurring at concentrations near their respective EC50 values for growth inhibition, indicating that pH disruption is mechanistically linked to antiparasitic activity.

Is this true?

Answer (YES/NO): NO